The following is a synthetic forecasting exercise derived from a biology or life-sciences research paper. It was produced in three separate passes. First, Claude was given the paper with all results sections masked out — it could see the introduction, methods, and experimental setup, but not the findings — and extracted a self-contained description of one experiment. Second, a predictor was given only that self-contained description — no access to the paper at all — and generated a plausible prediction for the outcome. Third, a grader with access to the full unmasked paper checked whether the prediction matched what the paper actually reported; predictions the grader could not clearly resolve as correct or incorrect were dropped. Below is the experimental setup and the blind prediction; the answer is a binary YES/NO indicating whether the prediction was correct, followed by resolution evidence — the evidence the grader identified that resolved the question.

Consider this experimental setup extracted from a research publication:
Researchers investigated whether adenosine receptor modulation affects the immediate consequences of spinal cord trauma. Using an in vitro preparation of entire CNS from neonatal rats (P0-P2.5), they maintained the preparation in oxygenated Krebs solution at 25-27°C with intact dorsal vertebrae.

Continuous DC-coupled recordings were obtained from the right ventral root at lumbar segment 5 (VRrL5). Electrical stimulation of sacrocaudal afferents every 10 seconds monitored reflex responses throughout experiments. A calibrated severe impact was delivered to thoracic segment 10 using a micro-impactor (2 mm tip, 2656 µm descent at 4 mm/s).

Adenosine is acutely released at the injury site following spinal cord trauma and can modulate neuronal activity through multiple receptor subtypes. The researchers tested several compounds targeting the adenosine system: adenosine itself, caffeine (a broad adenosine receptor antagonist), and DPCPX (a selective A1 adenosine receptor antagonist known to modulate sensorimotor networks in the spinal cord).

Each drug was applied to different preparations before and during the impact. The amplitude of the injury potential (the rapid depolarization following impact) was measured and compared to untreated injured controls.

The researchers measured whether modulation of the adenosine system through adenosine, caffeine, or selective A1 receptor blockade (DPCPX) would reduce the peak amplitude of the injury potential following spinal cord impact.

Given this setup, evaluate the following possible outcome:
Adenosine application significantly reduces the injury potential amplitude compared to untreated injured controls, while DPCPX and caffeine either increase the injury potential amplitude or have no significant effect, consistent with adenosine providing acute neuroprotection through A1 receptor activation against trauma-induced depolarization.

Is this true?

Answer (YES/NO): NO